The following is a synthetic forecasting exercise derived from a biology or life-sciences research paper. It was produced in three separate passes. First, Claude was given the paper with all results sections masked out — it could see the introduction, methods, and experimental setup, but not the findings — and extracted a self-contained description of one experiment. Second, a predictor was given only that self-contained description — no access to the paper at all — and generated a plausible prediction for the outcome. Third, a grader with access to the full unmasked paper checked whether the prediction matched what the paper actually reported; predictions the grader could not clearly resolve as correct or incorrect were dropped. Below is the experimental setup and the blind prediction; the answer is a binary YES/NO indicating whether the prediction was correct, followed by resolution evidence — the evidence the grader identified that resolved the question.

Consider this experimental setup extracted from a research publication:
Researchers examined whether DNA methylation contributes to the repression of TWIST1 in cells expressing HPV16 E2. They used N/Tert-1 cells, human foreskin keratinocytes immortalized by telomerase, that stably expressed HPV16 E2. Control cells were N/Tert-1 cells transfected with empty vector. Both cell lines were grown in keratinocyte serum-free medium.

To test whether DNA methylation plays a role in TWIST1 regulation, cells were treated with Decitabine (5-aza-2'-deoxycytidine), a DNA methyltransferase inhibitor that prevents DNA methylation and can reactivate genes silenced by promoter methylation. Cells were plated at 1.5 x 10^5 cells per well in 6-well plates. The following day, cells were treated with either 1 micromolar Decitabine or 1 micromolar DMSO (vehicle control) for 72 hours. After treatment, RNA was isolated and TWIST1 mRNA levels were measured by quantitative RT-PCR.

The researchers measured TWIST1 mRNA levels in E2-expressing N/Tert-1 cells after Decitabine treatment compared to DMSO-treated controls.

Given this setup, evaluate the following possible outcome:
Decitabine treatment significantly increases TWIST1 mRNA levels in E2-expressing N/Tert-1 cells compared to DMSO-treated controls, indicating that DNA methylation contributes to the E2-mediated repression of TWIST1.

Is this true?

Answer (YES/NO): NO